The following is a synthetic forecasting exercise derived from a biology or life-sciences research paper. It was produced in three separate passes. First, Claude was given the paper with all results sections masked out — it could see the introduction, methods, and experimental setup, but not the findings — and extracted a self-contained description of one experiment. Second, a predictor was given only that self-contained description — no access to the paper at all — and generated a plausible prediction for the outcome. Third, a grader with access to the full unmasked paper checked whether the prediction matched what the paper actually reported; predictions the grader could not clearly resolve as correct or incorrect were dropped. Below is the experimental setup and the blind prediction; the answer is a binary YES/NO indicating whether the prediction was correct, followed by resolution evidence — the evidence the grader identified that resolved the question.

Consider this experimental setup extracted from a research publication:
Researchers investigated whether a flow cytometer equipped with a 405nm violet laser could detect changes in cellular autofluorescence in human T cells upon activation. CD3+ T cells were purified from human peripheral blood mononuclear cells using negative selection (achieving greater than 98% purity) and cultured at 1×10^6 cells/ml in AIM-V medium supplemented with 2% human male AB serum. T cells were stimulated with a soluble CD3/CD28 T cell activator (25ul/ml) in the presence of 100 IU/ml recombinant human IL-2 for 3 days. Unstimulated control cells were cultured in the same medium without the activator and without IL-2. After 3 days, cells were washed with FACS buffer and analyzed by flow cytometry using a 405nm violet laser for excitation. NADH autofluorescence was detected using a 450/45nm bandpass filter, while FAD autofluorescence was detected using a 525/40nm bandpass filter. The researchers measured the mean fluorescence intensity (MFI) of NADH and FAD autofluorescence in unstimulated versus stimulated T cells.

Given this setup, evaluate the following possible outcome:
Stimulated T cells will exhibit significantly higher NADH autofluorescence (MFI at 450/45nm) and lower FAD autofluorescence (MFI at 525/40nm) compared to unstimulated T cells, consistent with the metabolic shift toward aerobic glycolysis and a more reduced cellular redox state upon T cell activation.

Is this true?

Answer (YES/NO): NO